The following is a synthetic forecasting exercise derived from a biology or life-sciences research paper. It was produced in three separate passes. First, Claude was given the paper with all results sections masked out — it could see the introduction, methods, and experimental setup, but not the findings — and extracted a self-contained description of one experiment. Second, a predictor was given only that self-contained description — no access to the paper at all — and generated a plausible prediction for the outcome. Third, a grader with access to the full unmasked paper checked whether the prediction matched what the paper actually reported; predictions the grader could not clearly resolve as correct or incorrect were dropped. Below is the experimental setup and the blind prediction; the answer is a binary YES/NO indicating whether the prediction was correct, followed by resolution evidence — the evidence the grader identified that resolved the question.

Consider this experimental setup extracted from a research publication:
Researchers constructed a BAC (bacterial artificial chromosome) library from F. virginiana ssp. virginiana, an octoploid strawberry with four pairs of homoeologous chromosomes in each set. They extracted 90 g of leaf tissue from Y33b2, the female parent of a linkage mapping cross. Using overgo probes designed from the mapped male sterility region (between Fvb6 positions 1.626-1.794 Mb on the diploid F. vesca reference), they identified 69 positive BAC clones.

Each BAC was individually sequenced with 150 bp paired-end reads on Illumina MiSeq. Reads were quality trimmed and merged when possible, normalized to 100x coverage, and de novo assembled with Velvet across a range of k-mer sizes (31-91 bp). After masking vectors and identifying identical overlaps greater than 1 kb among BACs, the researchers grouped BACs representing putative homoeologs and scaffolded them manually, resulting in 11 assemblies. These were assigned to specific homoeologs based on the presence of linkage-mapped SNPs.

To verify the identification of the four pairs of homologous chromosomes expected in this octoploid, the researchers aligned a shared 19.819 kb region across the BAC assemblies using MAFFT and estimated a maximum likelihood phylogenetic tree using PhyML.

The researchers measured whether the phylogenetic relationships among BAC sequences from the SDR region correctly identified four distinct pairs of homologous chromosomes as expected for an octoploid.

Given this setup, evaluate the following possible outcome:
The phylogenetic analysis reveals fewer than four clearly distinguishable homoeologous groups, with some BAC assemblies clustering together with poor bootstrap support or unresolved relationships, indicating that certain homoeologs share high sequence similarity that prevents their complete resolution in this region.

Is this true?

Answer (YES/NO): NO